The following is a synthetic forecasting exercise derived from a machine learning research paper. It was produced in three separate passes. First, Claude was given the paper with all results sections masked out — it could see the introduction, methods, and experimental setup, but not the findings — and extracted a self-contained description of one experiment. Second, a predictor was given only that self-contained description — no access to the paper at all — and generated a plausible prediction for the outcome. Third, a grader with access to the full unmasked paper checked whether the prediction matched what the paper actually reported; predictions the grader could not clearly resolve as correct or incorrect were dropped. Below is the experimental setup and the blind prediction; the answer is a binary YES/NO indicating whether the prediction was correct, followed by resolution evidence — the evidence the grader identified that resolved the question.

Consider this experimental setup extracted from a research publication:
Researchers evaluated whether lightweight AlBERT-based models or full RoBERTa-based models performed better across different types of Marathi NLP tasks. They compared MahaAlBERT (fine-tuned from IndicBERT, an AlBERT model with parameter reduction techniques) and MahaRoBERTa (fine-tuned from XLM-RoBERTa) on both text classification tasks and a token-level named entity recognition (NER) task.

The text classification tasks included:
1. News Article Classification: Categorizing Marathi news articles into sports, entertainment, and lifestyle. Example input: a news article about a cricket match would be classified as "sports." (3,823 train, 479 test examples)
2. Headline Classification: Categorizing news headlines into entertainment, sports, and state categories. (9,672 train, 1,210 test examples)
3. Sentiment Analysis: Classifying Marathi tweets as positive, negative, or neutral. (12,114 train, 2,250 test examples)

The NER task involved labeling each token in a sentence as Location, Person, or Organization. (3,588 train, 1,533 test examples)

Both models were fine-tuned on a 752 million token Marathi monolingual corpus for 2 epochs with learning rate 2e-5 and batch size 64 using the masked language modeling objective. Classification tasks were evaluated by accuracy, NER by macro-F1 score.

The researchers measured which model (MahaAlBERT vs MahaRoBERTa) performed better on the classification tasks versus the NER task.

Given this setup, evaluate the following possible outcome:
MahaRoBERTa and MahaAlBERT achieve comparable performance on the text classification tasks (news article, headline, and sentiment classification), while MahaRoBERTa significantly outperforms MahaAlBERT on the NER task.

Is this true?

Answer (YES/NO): YES